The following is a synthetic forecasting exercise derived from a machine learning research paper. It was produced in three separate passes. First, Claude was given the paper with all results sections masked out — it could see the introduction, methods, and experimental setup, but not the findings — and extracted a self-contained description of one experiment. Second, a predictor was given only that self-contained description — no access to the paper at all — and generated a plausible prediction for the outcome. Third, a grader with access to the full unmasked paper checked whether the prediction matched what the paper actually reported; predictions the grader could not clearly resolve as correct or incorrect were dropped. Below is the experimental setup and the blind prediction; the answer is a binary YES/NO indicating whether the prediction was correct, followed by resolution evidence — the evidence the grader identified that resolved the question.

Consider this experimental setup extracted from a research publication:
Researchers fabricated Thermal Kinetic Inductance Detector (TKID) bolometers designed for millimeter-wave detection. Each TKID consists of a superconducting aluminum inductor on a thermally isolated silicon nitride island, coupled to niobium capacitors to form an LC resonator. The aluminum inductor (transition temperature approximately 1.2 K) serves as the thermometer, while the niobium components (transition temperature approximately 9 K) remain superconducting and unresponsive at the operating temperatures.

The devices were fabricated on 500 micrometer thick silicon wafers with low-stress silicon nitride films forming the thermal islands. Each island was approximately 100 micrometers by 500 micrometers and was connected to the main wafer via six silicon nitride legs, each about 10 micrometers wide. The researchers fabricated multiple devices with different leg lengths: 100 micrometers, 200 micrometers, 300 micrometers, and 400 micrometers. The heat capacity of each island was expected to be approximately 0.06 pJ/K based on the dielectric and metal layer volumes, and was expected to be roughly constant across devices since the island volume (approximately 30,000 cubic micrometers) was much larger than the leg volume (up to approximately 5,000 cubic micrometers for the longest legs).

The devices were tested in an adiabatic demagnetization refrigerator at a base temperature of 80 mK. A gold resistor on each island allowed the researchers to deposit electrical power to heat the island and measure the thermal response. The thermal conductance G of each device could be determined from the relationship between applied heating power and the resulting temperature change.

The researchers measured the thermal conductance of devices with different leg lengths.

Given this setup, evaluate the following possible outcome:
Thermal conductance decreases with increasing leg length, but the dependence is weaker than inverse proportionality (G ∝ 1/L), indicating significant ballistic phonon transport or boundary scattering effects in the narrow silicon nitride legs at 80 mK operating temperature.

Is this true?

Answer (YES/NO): NO